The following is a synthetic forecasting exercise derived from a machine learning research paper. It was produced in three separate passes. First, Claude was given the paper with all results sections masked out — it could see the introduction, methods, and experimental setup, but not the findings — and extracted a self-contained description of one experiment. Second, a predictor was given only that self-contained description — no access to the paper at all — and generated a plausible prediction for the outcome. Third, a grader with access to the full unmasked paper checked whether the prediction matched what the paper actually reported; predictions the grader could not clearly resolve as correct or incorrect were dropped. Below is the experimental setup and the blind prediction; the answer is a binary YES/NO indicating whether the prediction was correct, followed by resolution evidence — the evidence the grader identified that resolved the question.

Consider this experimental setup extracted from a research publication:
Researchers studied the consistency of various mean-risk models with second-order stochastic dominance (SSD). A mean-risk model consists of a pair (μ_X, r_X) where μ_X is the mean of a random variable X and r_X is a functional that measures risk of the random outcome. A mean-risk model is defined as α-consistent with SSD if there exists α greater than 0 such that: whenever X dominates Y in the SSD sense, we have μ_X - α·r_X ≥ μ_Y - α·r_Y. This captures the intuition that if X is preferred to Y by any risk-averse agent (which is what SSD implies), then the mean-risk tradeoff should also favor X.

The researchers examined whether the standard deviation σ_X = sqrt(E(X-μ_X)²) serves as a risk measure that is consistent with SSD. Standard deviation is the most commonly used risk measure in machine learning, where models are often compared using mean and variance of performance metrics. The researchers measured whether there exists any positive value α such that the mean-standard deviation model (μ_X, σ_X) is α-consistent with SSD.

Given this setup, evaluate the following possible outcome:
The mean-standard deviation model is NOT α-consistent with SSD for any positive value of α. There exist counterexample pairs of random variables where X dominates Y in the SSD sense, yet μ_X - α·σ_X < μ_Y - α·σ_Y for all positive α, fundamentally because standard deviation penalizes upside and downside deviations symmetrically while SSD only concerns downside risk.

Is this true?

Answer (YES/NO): YES